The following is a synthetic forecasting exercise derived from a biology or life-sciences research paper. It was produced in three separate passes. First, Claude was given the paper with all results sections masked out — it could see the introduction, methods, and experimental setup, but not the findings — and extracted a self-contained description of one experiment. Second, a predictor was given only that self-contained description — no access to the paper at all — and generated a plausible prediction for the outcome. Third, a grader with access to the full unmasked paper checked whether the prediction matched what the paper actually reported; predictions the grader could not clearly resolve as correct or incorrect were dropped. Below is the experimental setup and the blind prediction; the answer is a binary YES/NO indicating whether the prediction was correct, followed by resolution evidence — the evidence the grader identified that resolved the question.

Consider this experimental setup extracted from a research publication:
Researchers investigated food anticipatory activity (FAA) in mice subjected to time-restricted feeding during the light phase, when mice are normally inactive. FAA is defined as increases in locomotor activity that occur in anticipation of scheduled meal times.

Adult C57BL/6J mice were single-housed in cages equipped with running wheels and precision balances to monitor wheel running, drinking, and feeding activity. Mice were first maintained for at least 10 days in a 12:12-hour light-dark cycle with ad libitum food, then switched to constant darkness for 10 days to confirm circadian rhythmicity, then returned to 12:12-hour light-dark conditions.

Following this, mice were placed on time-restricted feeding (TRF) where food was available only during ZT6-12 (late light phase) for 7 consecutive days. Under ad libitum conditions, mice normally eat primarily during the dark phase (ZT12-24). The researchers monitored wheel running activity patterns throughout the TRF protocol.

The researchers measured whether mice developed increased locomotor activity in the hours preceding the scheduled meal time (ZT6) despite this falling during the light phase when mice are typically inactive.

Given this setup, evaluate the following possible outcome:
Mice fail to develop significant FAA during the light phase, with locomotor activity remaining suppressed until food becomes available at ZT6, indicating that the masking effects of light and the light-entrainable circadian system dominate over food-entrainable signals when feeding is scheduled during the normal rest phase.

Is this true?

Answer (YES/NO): NO